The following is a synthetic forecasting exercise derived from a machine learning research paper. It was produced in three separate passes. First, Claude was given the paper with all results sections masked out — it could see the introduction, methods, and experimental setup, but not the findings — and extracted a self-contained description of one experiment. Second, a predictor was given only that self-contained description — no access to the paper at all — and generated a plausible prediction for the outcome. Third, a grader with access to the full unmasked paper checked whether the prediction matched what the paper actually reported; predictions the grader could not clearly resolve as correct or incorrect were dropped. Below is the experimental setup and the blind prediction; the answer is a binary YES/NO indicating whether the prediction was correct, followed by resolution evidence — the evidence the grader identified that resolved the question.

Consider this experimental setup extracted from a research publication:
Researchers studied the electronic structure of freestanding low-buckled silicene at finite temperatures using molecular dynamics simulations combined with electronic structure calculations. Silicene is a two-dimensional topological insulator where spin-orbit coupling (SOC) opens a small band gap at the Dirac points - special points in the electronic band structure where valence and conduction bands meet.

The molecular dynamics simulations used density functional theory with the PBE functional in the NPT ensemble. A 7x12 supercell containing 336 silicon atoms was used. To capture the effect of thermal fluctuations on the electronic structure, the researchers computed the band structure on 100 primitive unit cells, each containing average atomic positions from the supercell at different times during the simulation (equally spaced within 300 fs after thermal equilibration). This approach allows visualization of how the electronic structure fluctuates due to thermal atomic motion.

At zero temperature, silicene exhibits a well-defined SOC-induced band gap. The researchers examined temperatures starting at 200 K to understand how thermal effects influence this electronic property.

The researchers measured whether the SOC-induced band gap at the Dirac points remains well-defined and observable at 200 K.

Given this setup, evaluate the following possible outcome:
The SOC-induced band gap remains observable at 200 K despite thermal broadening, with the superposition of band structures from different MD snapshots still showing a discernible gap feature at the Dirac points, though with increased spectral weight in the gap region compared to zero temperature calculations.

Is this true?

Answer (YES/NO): NO